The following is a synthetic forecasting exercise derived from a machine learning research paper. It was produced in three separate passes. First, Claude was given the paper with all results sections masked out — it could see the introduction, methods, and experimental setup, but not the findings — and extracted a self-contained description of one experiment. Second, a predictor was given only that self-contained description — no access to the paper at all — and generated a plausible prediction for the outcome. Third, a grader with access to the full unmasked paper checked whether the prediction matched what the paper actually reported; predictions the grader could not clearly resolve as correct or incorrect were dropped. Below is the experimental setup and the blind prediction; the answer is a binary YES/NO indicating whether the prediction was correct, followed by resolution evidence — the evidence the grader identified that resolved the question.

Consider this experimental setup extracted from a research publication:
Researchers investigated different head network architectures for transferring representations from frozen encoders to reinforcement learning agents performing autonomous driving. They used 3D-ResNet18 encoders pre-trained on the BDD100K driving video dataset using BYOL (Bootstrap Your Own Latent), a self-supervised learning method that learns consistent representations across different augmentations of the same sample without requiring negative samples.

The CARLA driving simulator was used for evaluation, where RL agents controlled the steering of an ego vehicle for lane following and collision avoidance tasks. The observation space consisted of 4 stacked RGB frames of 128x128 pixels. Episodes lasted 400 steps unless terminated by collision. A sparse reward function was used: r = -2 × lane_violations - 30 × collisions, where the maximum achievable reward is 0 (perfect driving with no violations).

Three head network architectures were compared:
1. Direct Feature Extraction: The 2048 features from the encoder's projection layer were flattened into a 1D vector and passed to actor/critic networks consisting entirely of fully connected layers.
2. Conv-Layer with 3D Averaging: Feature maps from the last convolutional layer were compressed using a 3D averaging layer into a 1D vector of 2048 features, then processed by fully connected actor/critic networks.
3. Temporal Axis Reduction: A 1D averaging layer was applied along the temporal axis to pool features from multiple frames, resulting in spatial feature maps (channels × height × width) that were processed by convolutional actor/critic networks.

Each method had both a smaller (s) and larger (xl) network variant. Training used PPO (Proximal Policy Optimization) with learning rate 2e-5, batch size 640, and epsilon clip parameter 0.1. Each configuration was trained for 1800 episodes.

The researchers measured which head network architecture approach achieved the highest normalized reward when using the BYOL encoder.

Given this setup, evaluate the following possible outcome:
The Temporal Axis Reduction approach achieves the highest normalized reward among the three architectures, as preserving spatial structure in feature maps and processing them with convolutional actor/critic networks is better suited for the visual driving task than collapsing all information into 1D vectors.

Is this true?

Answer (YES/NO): YES